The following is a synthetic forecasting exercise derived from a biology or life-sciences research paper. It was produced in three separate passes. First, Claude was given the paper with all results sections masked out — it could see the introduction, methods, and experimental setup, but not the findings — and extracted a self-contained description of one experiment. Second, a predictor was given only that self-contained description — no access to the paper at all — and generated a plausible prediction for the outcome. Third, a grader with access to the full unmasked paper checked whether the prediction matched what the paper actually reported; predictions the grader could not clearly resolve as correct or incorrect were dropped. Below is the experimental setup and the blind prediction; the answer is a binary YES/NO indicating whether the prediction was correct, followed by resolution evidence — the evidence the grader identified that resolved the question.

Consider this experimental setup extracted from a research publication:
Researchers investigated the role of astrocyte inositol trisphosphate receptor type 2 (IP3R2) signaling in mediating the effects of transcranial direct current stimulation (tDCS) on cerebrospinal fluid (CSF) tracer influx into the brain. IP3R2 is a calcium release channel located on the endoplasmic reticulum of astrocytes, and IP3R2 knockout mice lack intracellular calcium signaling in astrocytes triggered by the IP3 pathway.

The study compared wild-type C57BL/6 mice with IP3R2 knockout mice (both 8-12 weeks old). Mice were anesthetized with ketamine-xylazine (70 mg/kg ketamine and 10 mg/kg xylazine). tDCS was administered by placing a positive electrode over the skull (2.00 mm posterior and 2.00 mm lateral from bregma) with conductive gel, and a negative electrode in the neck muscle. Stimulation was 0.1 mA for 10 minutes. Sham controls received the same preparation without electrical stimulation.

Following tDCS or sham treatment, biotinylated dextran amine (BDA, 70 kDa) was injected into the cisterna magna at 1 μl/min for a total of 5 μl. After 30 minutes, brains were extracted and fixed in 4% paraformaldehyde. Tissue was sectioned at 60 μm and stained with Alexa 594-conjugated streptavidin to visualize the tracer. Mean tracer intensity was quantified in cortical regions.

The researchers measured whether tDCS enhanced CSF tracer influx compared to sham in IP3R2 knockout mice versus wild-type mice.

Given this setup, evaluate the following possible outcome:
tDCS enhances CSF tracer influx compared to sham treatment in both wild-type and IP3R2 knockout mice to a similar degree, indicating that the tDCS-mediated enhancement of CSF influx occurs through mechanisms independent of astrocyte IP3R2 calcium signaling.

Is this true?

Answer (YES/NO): NO